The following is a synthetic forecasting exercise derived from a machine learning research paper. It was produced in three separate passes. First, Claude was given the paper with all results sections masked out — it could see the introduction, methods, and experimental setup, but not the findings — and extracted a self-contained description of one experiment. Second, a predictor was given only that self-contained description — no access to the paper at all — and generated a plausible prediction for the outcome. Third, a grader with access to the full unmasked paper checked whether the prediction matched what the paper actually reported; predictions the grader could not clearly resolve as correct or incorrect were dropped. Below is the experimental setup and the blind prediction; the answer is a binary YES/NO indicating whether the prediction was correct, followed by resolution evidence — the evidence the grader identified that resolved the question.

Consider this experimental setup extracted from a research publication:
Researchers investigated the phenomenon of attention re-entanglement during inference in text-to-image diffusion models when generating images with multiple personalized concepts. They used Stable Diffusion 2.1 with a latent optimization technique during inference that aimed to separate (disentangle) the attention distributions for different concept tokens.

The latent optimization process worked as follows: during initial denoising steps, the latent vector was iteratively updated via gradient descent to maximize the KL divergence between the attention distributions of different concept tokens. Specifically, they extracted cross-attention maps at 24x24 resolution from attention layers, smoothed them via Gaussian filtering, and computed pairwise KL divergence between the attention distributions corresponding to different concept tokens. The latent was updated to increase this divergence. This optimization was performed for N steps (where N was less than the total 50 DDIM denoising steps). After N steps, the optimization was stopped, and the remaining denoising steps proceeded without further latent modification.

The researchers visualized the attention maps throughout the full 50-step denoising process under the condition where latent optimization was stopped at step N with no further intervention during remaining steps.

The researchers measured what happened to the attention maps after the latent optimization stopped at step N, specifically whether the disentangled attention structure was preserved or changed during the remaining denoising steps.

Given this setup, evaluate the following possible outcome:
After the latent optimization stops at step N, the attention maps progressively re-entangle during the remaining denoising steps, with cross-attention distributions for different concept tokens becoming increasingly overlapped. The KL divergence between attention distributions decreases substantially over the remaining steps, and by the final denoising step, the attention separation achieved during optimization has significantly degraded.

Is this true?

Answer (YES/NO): YES